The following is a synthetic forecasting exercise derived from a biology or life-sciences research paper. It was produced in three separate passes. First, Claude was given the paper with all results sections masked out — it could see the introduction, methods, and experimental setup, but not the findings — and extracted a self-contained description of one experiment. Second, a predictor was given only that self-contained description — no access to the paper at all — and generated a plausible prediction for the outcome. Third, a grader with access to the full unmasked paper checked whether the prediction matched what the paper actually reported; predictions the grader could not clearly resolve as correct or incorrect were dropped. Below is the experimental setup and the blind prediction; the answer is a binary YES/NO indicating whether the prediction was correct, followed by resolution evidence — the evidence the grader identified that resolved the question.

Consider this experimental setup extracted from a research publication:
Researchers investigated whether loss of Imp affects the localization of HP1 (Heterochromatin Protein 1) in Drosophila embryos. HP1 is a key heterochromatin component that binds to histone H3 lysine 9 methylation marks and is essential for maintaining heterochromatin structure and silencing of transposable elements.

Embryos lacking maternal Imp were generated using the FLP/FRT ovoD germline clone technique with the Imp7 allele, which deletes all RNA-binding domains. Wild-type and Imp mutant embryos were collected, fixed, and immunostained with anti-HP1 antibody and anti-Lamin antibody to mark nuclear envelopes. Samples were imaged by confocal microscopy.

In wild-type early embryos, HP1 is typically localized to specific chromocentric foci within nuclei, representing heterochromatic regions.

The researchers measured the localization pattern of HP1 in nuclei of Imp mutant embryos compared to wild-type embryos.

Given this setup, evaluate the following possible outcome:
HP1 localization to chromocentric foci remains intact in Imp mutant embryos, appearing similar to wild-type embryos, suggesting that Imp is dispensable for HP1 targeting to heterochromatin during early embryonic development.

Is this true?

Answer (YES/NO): YES